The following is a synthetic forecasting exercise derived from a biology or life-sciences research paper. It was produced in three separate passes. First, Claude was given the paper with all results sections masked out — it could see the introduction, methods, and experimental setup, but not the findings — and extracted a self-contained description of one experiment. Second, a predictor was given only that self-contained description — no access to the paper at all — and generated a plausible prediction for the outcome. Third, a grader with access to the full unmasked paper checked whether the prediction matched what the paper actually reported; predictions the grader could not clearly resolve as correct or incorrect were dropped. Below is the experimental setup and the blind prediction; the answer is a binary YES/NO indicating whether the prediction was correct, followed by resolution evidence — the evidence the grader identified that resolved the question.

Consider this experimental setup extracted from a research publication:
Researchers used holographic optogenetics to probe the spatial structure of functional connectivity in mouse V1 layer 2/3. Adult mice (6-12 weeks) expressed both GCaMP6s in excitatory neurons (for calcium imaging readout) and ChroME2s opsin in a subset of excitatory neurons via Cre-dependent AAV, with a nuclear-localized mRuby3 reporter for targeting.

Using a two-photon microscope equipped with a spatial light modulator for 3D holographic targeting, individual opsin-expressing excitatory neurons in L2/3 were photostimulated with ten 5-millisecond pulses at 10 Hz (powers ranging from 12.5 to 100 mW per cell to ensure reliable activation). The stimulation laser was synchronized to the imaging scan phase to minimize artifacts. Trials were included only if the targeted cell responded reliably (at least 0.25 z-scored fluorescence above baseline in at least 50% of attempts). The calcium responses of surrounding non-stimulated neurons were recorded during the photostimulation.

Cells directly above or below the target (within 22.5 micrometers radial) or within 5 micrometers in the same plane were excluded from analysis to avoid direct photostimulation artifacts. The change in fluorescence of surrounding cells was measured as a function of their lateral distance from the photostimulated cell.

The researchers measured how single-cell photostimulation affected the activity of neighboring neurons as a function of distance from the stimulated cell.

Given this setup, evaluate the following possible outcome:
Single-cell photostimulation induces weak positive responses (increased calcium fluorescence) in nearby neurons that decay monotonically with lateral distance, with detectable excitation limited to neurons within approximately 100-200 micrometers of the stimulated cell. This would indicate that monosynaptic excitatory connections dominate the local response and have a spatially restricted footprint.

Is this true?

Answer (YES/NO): NO